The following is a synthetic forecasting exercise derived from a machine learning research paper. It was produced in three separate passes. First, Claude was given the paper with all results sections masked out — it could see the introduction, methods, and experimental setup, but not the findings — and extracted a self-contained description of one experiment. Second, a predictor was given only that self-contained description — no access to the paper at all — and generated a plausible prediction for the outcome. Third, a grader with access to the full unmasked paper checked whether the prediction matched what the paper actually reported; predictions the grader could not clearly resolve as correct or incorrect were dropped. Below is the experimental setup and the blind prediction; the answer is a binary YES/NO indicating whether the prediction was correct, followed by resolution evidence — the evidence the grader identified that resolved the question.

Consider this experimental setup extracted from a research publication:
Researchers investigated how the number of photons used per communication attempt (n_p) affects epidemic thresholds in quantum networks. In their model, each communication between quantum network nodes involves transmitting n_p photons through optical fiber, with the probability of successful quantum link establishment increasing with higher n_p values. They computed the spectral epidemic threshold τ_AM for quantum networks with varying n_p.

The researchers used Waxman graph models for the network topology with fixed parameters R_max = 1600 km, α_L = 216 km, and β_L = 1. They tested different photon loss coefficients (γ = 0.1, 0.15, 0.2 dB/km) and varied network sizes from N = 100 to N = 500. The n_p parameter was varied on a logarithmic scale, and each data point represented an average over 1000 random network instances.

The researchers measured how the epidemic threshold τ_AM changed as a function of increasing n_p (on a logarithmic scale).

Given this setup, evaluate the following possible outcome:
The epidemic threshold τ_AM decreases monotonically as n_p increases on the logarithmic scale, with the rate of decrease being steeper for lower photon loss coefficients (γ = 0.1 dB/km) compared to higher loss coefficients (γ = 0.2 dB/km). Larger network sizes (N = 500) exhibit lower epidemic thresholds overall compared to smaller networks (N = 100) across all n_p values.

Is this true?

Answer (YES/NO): NO